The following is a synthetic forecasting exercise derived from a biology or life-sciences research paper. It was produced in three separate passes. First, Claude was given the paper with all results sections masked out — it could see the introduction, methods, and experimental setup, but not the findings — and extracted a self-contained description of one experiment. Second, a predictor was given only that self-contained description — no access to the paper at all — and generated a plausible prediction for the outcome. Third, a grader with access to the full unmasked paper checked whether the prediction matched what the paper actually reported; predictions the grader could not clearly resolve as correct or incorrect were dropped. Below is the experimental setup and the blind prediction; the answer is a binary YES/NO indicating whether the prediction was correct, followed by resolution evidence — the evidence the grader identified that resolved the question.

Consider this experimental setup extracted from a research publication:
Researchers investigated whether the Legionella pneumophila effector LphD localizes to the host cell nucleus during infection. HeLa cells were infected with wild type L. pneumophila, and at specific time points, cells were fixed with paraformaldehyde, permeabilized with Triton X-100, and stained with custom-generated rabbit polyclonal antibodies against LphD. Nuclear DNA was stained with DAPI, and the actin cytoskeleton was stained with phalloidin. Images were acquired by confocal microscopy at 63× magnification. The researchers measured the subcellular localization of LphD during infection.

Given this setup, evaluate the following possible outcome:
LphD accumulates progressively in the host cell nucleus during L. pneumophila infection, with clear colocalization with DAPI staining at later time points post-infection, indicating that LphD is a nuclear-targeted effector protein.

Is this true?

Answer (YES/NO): YES